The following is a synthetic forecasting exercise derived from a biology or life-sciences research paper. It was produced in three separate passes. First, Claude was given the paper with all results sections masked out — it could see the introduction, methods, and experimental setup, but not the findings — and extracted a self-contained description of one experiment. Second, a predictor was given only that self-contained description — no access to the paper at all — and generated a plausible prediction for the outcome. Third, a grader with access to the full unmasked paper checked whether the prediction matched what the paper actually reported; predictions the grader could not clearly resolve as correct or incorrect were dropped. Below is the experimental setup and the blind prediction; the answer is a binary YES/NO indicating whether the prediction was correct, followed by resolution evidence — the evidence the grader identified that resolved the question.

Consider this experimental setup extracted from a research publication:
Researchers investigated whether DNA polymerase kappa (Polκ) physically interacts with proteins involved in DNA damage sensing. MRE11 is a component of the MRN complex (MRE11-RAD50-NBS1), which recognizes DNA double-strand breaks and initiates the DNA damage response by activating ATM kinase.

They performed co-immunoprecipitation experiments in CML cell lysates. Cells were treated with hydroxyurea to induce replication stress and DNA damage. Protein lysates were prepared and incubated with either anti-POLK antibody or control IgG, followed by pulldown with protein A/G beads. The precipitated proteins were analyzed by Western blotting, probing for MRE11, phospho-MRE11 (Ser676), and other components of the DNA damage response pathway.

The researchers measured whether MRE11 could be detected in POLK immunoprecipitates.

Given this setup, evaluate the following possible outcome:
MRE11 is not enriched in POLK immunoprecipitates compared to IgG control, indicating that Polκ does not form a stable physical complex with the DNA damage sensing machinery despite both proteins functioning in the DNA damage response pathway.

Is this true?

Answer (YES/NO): NO